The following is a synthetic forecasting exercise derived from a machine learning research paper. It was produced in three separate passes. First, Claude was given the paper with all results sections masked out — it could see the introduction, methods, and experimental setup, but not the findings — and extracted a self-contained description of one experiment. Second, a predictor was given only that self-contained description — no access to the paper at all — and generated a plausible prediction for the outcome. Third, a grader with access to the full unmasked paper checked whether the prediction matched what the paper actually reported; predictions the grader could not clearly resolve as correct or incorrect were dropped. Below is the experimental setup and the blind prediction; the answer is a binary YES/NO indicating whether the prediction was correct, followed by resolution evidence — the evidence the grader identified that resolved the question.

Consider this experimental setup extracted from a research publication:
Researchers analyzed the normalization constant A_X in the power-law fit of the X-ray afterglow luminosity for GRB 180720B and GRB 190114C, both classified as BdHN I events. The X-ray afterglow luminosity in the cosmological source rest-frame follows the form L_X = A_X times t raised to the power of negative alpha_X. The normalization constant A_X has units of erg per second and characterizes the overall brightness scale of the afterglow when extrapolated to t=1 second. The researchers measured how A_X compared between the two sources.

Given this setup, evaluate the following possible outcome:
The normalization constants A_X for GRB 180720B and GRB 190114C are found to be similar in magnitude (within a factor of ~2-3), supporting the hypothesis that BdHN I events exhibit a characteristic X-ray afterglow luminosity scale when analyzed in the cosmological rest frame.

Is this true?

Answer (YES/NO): NO